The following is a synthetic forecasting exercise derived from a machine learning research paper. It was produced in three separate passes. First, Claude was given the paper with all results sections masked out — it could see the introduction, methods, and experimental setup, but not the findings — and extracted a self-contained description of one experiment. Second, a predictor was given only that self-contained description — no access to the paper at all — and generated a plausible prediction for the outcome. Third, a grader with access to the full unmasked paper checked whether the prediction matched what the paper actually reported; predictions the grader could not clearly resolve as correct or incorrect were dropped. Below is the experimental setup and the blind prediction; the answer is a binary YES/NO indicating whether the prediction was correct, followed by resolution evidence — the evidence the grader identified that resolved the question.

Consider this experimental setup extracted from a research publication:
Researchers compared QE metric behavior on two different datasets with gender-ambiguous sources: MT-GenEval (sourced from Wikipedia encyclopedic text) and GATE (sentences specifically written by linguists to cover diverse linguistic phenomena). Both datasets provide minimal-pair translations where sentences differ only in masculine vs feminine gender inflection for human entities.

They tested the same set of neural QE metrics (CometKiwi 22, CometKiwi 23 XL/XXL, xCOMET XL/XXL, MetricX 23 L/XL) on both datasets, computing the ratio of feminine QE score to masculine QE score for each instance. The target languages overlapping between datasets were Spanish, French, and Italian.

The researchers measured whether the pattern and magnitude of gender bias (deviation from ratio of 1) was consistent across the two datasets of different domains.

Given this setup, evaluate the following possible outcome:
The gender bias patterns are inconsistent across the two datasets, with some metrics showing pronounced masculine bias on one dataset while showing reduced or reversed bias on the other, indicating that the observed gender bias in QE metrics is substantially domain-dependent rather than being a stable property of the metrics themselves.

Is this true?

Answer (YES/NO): NO